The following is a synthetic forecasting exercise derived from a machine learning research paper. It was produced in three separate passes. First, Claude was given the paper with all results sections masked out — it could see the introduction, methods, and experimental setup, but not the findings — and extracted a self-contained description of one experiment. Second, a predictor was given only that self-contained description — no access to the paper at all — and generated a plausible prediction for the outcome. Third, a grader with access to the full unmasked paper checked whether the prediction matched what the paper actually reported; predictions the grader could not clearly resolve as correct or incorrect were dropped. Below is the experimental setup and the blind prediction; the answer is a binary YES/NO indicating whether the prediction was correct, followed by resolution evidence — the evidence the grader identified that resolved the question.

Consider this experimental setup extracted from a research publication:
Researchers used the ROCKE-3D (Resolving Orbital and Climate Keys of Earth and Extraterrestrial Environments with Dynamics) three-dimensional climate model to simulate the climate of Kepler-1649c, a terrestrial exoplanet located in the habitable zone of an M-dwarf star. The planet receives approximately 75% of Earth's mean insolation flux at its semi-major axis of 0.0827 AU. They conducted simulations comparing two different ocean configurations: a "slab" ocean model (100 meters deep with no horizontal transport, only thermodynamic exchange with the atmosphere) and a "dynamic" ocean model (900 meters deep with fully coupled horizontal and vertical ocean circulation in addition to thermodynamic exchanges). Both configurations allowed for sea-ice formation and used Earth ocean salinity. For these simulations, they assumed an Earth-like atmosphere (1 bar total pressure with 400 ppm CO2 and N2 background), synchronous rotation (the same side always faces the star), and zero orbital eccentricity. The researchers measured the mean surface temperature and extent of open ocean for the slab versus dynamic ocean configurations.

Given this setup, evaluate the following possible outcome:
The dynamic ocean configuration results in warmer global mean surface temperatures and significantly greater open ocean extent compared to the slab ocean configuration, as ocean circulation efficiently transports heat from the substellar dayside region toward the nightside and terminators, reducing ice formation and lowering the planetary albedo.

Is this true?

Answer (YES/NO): YES